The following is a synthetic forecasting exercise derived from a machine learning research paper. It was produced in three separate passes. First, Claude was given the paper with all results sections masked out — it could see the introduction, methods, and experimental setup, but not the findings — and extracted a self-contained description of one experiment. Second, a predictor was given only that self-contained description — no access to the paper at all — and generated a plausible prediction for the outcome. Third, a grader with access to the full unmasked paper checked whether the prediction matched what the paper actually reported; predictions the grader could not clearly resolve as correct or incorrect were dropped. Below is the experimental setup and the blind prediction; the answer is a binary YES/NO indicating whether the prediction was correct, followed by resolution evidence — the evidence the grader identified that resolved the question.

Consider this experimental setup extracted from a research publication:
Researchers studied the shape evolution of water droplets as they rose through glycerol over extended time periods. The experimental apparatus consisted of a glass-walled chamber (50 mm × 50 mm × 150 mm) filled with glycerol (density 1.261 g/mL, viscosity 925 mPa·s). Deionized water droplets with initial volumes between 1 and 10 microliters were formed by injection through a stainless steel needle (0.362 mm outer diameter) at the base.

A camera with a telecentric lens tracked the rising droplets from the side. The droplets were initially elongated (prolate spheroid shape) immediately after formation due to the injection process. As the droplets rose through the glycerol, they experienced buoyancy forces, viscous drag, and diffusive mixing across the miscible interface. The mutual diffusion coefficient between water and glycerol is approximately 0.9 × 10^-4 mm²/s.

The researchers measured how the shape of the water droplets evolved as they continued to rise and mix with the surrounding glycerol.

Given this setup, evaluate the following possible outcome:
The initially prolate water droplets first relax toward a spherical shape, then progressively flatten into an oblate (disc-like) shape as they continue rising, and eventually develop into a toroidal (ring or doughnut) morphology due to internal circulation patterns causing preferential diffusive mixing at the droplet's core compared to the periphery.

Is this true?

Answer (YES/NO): NO